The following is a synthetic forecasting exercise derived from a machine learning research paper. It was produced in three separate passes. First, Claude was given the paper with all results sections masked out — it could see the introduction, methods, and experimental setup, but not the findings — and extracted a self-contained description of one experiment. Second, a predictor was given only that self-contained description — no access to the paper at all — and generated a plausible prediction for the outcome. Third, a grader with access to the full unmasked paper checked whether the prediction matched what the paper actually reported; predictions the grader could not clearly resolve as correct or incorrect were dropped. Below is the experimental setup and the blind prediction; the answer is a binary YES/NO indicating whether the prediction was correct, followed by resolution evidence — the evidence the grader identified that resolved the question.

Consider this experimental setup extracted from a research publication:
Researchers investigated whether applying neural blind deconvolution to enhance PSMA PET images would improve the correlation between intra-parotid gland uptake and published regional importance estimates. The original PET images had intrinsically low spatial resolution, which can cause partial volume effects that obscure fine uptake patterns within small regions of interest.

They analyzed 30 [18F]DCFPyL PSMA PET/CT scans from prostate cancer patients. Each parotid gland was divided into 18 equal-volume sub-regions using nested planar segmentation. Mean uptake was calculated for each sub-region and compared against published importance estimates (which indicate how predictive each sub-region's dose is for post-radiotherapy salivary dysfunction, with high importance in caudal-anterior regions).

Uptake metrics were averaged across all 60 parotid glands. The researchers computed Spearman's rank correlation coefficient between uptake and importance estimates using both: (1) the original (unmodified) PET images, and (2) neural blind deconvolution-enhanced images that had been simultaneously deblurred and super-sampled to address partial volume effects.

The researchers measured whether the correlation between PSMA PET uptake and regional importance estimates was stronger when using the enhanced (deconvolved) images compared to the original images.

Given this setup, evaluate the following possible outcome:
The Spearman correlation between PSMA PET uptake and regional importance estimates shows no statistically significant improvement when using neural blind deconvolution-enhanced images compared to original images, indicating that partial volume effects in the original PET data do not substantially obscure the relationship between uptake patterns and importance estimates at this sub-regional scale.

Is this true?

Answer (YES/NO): NO